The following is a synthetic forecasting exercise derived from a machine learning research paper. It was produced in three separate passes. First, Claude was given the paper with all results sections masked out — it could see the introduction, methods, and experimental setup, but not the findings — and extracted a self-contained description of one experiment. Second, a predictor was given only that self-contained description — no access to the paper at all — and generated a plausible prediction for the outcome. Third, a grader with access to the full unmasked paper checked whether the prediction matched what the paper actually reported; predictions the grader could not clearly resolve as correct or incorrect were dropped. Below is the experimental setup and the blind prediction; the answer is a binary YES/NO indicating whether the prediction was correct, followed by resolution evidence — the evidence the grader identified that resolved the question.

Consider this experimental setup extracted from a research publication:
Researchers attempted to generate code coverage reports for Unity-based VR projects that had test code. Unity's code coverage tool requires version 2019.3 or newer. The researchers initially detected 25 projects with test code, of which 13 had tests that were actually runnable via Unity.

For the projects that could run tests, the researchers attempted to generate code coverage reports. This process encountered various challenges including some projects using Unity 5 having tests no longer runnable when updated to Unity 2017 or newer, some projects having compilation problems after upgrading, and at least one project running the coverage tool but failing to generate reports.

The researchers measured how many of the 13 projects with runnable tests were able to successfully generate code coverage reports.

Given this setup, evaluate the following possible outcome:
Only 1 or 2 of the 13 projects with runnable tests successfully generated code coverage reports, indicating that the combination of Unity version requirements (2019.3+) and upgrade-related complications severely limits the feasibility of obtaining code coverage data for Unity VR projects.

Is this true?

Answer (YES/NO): NO